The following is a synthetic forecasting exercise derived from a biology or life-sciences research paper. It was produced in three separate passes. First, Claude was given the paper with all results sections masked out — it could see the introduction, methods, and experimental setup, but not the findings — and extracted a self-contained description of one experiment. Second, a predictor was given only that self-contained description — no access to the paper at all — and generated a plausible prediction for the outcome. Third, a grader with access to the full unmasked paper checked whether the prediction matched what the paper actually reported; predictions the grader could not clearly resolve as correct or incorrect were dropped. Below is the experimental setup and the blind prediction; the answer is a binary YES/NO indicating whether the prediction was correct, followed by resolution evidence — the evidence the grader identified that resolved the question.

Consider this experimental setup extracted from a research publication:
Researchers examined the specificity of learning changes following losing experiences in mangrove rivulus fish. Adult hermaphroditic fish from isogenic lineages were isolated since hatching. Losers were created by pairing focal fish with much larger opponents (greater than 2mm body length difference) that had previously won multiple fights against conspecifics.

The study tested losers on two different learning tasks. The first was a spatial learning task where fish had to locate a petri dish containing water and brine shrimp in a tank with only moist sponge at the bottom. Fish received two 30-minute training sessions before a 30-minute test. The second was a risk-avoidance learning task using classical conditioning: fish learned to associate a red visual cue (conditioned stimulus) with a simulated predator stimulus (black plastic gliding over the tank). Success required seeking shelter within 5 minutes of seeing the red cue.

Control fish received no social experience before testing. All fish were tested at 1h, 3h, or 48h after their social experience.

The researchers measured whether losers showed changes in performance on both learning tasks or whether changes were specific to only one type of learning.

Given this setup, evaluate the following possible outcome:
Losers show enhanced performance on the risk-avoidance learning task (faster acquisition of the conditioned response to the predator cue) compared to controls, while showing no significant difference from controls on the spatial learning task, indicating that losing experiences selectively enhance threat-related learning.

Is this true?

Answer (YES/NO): YES